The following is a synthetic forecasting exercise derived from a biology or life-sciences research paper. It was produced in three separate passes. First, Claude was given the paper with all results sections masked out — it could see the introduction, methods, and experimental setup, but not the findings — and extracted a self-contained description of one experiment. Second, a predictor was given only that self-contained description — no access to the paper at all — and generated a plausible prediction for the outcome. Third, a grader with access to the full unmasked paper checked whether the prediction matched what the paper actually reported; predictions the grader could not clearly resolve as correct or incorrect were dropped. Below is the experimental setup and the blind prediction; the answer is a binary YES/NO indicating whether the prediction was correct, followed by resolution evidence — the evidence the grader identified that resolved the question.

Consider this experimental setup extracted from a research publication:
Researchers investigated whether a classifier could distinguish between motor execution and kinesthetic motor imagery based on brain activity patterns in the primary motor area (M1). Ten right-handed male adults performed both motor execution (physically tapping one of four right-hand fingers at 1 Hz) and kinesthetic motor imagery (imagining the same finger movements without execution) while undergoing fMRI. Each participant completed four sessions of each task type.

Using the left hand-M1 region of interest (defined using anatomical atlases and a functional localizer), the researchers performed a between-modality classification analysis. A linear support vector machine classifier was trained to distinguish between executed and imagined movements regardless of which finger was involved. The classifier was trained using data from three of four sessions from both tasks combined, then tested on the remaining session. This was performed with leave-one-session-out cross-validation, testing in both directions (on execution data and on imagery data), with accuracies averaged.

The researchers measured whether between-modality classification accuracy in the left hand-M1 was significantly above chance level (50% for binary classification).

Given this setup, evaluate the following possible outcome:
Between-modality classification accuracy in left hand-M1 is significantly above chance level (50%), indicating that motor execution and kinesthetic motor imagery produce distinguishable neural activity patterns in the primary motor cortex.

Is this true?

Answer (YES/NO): YES